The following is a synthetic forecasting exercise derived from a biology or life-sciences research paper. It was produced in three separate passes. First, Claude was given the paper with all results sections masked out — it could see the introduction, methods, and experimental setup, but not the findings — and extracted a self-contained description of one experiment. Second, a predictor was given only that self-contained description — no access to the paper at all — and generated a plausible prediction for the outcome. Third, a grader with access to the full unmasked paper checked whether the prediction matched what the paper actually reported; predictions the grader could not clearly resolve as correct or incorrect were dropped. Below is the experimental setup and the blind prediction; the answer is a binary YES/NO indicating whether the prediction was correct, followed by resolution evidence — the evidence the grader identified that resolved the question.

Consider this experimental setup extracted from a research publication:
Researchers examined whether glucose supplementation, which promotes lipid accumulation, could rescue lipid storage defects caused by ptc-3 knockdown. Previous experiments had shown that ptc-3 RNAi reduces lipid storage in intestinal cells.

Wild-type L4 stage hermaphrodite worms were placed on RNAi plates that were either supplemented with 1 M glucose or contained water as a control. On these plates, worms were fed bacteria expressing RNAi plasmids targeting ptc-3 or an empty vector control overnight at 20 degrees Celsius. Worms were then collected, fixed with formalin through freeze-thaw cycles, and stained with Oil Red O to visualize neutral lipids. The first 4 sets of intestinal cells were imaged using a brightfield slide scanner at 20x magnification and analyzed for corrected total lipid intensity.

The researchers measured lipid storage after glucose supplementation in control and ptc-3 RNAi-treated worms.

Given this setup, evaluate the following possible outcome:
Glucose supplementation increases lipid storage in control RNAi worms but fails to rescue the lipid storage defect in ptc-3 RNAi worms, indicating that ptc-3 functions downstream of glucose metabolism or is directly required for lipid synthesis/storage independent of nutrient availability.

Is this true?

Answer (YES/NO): NO